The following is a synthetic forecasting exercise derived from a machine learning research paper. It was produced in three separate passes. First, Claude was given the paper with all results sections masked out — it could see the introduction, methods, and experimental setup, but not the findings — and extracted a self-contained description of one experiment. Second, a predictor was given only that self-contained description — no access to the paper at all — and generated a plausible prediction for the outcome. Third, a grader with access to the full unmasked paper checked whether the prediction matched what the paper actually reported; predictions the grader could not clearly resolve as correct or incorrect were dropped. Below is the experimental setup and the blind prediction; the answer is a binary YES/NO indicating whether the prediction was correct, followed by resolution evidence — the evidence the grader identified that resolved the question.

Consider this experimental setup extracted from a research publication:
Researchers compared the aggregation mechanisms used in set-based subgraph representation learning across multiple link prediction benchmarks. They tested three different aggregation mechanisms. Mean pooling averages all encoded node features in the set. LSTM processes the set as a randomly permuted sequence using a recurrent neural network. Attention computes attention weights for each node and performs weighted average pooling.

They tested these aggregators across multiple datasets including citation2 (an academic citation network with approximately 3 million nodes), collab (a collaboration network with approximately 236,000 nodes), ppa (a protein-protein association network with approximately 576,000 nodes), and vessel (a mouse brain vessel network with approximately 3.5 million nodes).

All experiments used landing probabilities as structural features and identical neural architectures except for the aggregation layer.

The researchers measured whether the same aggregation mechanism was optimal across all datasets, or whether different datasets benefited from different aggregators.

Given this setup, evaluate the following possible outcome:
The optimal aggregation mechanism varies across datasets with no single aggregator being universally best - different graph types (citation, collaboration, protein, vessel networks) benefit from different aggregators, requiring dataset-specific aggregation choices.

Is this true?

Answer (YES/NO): YES